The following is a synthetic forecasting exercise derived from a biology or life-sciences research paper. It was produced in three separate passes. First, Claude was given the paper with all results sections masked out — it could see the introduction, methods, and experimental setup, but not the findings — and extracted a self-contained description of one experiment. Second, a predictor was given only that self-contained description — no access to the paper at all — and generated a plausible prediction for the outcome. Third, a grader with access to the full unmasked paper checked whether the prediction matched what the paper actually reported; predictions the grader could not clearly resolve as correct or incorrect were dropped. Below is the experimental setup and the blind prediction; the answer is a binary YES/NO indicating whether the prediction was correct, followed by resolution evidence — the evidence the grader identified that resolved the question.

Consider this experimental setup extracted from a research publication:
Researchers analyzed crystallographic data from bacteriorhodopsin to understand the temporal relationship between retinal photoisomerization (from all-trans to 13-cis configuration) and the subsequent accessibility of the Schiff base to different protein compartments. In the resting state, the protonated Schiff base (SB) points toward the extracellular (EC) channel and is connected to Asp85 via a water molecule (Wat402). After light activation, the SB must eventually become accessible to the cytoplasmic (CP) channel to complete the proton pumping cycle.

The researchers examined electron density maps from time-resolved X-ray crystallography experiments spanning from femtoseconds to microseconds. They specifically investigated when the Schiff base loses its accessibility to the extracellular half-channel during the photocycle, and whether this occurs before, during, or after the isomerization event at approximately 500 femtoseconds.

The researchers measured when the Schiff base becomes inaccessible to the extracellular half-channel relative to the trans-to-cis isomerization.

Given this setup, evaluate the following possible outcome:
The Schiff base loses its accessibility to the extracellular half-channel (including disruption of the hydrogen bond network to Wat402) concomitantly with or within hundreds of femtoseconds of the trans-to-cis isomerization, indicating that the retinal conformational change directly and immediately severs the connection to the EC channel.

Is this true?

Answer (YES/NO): NO